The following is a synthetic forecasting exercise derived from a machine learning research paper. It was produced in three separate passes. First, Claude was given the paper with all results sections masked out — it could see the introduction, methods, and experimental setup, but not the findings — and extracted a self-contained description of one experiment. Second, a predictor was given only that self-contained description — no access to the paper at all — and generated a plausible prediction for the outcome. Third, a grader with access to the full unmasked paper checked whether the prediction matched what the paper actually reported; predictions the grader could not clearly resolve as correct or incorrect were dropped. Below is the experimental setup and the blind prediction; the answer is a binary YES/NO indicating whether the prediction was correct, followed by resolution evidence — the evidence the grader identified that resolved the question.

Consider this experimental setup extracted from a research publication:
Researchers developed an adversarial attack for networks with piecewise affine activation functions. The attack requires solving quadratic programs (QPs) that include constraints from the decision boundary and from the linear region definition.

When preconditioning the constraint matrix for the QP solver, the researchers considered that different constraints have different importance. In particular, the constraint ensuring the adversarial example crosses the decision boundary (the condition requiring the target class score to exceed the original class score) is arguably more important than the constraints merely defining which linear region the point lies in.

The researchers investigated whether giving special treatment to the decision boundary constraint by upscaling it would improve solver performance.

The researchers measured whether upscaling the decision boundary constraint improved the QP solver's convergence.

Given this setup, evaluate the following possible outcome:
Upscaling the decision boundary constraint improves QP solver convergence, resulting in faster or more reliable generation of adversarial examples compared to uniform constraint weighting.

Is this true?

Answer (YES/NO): YES